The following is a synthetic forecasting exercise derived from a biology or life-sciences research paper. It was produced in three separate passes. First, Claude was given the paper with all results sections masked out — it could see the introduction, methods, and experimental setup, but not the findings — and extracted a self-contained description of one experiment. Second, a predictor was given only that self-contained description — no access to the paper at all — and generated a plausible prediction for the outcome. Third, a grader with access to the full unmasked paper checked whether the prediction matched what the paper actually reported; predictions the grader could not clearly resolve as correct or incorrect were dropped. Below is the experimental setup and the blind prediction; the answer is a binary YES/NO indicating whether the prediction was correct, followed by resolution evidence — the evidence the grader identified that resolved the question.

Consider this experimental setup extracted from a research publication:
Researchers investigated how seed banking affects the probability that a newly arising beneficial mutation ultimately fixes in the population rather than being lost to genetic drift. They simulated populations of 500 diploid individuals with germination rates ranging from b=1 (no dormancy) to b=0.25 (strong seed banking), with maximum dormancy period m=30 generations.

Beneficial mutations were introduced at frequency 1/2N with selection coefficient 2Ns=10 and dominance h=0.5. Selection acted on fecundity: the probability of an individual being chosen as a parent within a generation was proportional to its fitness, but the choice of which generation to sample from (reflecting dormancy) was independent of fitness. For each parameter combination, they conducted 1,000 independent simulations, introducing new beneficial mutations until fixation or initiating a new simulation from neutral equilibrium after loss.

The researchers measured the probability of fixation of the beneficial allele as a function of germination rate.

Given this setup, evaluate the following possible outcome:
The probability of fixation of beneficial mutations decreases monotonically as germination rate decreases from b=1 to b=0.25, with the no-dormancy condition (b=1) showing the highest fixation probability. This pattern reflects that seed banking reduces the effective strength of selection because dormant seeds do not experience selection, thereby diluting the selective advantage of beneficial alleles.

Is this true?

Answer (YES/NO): NO